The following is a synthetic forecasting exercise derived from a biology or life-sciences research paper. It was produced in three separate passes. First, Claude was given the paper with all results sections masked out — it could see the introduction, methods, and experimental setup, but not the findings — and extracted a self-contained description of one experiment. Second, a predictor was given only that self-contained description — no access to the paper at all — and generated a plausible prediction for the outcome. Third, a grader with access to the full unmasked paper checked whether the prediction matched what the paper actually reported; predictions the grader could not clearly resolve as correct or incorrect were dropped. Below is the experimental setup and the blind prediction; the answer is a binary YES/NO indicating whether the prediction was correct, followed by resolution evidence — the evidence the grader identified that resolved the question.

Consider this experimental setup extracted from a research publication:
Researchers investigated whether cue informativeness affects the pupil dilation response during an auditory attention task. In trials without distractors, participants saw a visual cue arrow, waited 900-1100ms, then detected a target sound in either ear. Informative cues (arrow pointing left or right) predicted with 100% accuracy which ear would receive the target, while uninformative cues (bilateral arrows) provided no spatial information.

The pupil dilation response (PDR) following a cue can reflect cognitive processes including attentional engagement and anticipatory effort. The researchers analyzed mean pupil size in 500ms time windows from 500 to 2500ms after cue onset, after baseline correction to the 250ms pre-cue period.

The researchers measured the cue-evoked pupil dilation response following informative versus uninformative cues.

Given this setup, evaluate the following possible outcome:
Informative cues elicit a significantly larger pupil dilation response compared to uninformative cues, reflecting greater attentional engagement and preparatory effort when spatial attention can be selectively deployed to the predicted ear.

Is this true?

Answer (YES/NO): YES